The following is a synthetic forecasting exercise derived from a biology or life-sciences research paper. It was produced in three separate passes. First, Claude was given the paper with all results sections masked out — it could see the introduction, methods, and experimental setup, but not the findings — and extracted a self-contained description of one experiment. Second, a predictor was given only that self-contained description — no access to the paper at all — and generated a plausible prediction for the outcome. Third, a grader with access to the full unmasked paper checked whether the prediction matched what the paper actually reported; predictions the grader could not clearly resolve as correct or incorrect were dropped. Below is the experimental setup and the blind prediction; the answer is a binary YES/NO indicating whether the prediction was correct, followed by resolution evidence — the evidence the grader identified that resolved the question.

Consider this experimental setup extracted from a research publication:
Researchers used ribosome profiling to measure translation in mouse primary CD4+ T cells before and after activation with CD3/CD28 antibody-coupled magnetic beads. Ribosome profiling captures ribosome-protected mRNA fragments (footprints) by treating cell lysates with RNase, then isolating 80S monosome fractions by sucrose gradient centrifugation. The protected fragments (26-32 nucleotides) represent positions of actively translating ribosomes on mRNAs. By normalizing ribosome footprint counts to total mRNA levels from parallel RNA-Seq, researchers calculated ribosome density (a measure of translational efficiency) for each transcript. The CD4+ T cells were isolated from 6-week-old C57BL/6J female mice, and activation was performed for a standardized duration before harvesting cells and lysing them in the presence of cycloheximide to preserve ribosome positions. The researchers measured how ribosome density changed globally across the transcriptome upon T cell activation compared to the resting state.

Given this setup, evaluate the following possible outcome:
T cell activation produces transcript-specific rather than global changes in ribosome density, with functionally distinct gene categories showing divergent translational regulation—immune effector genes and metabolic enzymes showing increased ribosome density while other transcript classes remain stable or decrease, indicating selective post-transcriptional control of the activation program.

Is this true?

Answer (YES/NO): NO